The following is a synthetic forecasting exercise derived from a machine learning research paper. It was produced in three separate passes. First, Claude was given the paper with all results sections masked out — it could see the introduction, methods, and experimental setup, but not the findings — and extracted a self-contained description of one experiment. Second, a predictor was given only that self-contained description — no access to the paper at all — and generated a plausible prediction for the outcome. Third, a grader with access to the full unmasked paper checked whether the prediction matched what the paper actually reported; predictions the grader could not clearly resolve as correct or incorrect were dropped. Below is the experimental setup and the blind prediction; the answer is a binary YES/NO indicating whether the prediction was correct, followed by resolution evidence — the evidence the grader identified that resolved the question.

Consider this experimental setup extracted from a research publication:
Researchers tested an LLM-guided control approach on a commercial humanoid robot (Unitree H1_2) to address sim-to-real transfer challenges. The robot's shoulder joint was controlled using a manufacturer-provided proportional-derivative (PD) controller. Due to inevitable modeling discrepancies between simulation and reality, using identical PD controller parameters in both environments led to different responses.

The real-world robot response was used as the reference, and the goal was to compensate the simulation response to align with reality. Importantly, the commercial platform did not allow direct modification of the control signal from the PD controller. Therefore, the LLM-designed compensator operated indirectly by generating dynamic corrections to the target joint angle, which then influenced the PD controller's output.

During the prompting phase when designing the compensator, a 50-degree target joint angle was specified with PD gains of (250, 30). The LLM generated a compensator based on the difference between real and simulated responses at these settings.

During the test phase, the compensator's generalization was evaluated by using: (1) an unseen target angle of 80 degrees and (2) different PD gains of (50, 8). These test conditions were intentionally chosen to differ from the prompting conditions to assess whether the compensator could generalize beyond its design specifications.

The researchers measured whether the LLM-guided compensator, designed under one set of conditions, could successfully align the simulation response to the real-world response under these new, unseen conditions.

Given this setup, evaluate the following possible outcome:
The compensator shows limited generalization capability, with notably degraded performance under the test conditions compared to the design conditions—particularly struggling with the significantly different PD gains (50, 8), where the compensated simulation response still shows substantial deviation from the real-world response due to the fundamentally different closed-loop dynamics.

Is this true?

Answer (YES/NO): NO